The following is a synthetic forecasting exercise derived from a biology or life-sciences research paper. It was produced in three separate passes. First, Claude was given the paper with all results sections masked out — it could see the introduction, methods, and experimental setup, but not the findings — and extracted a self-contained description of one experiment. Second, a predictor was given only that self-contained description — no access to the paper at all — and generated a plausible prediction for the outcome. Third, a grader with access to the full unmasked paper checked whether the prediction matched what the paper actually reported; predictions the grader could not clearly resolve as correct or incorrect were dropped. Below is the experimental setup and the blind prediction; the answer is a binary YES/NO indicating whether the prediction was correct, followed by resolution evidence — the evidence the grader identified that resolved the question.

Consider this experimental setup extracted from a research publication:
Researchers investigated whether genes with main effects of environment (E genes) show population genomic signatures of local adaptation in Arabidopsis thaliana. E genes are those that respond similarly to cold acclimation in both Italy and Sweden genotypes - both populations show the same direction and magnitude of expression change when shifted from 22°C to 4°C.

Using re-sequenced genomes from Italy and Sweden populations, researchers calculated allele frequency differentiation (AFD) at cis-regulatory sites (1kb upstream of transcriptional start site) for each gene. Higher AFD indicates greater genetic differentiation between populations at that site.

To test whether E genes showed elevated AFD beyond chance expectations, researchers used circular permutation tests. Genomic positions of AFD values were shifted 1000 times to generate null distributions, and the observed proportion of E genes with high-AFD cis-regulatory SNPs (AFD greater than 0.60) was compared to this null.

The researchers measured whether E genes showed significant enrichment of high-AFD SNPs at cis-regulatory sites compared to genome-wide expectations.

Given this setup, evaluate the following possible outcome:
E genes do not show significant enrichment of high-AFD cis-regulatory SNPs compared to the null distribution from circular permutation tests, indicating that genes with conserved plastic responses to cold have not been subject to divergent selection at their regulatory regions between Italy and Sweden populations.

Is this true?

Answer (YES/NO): YES